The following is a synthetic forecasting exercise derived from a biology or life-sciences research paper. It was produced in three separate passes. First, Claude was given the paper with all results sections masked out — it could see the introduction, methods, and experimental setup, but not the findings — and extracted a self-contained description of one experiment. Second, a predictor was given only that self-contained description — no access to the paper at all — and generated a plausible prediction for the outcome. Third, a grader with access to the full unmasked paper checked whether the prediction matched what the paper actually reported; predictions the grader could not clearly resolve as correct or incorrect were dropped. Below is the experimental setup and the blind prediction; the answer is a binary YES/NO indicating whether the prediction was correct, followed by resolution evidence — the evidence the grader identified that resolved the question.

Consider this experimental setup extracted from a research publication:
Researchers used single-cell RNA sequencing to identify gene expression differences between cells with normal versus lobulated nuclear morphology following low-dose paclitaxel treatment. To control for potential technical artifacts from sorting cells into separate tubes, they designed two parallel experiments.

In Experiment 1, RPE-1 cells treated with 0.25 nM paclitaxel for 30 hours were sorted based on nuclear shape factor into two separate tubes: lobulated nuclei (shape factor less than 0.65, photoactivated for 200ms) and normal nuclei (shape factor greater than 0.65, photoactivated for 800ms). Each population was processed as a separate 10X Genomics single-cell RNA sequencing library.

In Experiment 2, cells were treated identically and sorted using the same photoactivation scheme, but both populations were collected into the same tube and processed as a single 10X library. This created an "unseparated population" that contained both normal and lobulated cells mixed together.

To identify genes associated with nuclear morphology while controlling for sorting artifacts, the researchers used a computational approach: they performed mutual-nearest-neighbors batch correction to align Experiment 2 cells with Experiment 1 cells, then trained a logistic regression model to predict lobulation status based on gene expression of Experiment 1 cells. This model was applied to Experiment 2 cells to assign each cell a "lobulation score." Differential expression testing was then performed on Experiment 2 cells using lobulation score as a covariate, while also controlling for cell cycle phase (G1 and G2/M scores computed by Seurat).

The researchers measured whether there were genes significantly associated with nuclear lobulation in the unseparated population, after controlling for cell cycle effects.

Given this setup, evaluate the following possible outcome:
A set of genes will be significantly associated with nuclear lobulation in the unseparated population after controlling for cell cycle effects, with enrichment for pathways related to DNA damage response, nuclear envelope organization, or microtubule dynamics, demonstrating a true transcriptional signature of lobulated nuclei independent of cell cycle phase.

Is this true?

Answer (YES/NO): NO